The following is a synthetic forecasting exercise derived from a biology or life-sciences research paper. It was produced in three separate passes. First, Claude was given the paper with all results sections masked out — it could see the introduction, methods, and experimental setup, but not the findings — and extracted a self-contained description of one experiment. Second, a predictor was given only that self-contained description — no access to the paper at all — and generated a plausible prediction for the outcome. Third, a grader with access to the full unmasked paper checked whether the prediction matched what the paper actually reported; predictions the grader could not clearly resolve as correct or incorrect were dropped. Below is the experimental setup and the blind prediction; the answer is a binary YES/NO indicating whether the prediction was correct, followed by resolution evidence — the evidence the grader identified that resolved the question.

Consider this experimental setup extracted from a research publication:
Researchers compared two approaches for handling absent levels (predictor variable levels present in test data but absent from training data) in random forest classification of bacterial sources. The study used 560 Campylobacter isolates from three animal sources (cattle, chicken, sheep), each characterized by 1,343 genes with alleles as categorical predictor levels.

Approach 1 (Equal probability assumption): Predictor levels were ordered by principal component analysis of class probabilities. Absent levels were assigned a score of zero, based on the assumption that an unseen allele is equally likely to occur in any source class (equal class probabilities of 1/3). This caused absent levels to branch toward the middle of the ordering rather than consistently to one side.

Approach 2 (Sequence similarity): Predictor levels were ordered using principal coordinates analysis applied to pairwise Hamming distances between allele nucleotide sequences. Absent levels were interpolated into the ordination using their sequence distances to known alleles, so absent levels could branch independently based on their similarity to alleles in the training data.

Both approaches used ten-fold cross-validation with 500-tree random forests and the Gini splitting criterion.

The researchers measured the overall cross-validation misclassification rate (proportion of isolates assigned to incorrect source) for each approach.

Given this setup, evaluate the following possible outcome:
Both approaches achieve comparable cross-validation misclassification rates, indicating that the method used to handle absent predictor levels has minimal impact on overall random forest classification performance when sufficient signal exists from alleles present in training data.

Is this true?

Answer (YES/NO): YES